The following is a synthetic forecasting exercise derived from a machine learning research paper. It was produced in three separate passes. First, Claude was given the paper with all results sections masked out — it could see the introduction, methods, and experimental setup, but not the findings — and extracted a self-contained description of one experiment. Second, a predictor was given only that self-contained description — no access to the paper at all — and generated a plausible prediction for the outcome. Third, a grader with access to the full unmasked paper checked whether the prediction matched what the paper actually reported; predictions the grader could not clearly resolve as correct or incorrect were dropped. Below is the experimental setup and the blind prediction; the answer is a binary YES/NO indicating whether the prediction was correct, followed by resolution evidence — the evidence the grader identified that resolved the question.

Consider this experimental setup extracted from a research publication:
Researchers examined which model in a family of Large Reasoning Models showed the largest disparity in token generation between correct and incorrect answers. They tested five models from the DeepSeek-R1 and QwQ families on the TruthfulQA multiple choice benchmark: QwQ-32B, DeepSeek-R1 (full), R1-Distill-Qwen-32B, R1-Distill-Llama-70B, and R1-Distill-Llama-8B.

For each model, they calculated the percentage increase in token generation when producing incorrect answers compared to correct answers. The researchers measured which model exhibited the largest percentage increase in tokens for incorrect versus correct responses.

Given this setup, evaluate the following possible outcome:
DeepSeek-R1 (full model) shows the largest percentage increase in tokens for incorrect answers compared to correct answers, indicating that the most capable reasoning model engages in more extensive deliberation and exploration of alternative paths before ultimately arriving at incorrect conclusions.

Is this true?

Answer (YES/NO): NO